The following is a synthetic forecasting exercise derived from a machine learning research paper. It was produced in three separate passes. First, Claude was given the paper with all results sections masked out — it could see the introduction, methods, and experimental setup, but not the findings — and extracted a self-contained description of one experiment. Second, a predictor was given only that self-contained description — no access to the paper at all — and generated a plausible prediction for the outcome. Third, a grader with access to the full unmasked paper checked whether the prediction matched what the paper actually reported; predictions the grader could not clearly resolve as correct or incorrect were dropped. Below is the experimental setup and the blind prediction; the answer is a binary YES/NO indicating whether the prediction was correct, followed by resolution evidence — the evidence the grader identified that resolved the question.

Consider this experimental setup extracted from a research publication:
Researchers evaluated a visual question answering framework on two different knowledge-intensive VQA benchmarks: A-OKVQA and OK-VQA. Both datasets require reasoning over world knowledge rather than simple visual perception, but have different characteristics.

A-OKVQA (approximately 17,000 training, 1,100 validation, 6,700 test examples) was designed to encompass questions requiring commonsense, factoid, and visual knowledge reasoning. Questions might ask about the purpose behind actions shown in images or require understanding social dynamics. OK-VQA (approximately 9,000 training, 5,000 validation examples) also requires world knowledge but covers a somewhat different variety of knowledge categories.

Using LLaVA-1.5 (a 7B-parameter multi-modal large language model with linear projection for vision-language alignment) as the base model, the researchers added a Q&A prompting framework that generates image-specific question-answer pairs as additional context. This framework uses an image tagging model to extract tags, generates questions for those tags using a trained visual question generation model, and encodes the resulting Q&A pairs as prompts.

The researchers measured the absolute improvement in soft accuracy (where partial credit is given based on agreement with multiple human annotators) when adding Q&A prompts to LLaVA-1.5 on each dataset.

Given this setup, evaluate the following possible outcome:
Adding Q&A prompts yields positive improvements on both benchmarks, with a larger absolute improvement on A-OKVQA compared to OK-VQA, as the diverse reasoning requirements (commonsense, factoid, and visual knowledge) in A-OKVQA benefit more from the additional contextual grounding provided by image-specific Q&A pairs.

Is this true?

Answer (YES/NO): YES